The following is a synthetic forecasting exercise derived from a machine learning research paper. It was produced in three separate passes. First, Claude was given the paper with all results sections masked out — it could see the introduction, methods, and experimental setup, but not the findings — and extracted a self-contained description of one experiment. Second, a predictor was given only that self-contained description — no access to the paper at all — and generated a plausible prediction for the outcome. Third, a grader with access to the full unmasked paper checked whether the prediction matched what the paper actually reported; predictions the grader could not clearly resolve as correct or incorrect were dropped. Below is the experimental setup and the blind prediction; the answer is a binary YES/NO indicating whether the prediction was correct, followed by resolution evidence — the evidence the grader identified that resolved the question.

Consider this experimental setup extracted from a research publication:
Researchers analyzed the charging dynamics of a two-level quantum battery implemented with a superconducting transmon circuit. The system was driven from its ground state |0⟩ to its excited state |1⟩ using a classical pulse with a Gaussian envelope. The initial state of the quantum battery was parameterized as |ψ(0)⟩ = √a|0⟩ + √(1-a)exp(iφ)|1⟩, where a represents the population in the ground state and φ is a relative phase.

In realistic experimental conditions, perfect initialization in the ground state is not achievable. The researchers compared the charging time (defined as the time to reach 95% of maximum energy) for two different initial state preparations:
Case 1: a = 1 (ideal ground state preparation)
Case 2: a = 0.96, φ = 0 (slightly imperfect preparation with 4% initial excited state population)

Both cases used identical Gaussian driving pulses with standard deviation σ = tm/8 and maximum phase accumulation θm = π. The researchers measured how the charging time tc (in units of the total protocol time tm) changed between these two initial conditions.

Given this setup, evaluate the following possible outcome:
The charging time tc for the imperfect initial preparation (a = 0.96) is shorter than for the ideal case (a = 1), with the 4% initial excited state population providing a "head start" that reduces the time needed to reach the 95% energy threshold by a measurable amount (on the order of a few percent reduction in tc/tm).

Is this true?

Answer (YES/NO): NO